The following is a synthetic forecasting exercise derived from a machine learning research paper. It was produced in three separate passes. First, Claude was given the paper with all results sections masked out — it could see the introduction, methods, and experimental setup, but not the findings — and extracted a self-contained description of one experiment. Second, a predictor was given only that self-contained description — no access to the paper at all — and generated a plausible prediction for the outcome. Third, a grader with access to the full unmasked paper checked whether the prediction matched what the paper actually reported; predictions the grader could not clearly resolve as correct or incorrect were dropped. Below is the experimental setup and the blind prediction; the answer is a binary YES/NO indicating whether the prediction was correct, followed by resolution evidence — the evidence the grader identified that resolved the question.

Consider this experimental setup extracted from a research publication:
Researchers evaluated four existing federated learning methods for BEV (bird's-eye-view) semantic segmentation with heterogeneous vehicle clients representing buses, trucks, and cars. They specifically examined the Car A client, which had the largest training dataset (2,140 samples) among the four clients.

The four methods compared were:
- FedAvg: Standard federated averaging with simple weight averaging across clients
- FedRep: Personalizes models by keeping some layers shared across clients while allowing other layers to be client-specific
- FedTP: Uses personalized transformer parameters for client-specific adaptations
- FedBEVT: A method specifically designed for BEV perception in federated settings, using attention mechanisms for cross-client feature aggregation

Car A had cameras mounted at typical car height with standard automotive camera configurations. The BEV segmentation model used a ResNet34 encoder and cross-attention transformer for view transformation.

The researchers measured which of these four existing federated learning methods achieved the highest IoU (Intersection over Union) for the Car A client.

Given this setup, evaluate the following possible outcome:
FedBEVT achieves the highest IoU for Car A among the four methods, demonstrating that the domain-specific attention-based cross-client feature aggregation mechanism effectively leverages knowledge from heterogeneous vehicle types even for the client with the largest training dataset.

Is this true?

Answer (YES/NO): NO